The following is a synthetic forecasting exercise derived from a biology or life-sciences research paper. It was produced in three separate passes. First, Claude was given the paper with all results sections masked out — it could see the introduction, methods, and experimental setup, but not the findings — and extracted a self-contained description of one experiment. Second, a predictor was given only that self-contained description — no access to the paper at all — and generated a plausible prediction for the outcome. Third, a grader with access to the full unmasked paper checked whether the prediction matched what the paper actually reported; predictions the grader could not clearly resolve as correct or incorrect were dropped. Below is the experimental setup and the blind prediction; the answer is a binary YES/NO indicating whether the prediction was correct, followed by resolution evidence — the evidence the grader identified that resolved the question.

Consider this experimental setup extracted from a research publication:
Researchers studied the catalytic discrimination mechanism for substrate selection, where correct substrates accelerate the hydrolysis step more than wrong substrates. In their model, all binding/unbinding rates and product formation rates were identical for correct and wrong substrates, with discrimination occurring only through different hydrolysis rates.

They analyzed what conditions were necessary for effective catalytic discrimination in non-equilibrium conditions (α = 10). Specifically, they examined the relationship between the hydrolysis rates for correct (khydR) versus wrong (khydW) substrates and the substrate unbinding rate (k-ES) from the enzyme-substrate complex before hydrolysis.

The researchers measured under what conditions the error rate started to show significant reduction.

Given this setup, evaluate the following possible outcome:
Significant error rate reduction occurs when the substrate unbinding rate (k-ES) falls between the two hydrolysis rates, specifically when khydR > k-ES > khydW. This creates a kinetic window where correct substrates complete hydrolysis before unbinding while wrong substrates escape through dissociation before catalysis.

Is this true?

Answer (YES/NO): YES